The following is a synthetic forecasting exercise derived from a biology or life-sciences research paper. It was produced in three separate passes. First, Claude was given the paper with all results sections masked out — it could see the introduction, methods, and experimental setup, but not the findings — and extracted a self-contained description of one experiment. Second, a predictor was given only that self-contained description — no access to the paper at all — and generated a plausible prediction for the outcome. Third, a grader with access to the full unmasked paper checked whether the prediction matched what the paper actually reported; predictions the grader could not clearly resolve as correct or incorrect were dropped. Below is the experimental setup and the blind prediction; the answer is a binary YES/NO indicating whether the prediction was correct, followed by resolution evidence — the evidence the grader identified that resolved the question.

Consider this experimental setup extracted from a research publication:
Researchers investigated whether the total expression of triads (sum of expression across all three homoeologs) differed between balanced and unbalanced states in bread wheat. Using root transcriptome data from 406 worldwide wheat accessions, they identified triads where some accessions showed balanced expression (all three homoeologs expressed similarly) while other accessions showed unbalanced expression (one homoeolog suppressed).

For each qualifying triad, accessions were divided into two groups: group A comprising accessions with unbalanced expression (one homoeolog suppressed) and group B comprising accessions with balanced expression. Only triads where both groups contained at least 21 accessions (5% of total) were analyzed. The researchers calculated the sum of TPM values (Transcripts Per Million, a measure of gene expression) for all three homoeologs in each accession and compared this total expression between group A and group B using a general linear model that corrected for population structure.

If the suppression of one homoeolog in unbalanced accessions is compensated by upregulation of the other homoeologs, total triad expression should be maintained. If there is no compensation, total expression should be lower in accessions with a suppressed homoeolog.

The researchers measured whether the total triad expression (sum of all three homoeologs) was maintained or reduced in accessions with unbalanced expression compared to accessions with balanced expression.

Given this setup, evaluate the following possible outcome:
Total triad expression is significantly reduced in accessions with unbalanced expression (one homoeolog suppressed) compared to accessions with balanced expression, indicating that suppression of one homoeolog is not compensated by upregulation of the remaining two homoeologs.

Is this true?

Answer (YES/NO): NO